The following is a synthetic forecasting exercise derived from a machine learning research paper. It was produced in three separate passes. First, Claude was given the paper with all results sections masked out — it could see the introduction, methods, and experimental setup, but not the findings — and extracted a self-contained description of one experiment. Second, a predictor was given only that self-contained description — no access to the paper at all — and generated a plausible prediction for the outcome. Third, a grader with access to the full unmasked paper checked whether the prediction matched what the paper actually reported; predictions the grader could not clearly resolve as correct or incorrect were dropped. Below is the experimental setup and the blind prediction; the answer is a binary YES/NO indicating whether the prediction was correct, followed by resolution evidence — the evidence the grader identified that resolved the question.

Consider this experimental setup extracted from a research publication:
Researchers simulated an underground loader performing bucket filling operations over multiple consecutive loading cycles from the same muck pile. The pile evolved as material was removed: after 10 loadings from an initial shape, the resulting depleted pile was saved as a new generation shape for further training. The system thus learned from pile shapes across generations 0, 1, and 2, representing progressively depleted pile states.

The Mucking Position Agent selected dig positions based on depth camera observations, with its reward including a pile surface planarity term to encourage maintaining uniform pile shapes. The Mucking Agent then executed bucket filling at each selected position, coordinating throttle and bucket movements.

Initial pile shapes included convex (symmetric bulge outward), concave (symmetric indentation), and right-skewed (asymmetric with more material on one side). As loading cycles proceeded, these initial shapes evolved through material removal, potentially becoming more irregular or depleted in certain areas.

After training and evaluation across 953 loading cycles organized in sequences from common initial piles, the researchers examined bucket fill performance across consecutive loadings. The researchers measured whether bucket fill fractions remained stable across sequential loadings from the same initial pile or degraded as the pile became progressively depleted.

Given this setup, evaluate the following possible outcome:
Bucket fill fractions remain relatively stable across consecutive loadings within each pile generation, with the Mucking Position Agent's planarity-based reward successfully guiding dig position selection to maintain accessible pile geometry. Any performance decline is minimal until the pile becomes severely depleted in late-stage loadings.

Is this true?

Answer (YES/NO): YES